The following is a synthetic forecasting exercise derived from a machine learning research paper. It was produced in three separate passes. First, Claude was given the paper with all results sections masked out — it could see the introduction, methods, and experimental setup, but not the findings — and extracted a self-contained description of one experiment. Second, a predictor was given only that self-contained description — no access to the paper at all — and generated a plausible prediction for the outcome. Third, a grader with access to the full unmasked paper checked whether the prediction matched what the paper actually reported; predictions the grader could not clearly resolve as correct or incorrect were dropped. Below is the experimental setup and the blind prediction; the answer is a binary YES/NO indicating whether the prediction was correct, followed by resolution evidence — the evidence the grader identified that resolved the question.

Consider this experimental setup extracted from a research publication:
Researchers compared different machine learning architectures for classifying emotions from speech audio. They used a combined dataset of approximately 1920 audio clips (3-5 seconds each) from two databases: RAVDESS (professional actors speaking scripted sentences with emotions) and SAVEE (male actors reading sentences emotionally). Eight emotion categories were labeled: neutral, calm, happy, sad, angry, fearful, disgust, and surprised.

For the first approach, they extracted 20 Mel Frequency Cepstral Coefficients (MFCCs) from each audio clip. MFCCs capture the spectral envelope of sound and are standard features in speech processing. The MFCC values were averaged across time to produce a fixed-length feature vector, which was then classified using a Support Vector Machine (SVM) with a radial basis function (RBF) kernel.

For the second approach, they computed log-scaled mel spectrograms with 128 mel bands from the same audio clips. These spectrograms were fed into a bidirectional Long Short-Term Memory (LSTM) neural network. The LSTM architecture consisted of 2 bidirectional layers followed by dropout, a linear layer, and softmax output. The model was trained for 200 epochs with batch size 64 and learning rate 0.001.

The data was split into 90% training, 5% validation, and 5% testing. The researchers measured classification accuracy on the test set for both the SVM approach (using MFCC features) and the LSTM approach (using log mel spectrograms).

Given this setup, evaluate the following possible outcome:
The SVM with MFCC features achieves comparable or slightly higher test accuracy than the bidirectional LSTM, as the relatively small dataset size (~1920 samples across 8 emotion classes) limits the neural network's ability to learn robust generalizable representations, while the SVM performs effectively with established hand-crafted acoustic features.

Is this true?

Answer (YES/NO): YES